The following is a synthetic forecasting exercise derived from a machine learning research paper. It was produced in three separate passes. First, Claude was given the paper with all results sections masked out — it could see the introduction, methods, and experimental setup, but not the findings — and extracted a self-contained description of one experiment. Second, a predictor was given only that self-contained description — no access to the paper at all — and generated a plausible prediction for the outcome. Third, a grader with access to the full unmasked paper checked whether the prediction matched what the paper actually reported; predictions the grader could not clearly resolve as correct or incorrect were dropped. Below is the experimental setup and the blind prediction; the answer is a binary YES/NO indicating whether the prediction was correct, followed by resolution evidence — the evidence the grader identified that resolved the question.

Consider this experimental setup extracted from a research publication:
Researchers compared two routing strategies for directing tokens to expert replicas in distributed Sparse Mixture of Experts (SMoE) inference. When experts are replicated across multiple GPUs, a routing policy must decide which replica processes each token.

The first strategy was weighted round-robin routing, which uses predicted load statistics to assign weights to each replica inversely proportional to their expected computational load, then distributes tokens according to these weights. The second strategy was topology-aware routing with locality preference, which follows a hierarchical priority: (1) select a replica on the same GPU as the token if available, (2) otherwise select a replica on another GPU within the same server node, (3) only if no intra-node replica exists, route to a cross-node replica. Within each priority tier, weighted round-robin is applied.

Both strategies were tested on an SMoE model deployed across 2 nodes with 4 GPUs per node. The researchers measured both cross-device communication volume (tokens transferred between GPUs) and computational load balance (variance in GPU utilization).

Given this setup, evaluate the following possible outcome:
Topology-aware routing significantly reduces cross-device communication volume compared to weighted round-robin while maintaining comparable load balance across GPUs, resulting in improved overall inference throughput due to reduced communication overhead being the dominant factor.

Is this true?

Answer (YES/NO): NO